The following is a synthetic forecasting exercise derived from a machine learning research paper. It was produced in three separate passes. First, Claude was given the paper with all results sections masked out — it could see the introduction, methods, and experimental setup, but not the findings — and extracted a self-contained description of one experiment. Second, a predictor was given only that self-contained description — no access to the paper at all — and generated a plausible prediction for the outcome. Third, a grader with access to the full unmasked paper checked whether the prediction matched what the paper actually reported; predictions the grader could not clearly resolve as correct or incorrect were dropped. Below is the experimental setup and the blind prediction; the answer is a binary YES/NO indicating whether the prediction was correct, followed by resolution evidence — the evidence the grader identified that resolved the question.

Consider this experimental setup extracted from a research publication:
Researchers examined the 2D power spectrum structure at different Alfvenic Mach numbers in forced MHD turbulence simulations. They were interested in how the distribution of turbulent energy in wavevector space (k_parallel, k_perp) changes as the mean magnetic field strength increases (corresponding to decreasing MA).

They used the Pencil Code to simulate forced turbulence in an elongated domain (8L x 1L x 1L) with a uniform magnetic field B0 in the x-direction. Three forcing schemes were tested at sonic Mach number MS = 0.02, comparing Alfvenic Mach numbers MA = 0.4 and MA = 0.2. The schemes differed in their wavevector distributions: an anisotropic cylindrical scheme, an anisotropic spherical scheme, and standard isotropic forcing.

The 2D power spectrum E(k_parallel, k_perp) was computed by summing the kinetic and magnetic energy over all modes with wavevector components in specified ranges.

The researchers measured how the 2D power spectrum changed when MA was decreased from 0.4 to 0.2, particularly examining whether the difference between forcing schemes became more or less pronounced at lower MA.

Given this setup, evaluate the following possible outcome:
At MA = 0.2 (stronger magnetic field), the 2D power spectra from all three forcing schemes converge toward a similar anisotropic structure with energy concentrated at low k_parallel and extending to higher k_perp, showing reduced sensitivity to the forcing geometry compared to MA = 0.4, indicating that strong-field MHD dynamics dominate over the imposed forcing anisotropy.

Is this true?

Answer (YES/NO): NO